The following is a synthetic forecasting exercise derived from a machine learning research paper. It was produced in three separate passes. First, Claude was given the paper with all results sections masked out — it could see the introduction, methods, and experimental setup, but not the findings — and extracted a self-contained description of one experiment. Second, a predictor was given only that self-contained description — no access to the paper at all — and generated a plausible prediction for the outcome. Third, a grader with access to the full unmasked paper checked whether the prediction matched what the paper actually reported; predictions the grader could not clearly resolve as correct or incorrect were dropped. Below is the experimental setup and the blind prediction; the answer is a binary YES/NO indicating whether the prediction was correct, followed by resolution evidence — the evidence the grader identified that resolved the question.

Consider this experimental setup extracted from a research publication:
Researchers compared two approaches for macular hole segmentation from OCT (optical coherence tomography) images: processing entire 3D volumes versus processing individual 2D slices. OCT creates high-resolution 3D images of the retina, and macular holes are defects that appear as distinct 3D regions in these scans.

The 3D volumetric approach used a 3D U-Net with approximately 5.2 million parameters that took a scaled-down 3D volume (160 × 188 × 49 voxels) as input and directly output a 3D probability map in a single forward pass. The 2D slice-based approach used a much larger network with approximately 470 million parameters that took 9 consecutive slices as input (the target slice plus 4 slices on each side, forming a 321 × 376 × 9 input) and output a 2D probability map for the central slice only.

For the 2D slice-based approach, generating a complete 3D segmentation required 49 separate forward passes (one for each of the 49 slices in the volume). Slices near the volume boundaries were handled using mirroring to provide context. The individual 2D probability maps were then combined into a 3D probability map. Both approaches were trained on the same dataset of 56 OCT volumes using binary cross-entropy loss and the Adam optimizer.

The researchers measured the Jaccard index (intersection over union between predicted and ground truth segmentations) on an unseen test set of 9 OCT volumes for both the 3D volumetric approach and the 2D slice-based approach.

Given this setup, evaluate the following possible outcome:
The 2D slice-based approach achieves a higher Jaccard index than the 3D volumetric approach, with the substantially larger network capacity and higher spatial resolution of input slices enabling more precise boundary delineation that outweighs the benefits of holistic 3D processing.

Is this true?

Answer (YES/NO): NO